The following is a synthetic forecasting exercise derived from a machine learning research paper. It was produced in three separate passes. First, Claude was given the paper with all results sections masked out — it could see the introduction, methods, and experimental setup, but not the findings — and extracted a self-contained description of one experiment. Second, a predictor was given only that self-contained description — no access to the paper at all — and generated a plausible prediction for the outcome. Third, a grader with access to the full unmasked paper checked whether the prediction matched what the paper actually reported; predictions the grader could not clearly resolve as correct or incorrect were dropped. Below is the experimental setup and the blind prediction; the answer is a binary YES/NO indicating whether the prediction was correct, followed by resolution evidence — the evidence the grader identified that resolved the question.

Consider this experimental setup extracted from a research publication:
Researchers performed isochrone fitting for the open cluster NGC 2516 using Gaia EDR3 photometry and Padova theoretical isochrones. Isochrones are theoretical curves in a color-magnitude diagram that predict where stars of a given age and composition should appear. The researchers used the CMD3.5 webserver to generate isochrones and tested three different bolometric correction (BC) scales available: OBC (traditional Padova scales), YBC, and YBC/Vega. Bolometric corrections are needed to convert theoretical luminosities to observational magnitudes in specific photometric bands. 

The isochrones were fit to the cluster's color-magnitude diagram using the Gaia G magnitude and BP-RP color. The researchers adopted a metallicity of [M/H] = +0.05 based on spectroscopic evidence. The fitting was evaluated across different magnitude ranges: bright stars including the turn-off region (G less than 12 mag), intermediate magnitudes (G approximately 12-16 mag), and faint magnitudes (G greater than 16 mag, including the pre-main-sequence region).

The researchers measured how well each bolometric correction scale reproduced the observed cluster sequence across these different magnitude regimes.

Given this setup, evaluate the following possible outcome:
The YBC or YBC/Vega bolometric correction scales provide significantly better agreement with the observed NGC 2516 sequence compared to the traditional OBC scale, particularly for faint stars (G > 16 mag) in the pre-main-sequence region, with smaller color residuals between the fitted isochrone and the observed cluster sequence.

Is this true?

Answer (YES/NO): NO